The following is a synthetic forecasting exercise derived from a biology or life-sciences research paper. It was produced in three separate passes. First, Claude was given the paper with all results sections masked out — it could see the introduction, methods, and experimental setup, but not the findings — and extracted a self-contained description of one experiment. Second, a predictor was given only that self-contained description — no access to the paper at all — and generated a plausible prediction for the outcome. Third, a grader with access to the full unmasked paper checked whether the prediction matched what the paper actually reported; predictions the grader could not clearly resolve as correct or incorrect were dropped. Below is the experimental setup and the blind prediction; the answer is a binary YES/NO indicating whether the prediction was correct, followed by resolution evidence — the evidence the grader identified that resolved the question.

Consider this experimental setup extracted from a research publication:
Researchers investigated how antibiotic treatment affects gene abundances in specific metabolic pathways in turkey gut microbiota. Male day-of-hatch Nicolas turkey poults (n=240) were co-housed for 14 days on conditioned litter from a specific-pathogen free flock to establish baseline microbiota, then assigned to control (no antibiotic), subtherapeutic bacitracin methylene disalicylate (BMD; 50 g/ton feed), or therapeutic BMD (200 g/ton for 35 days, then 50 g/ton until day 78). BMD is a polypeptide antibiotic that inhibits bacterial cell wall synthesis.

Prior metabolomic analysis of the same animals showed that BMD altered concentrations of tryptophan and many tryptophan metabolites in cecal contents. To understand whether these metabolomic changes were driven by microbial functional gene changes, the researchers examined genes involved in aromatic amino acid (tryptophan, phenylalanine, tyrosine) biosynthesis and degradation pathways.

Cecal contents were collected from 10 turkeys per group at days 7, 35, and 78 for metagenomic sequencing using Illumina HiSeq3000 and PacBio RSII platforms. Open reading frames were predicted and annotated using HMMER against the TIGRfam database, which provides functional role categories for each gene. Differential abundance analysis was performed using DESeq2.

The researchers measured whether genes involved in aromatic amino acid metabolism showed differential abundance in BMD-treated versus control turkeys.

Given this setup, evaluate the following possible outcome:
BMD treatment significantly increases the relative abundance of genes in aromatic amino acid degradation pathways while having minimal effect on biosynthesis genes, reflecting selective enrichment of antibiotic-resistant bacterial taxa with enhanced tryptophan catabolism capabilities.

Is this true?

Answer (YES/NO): NO